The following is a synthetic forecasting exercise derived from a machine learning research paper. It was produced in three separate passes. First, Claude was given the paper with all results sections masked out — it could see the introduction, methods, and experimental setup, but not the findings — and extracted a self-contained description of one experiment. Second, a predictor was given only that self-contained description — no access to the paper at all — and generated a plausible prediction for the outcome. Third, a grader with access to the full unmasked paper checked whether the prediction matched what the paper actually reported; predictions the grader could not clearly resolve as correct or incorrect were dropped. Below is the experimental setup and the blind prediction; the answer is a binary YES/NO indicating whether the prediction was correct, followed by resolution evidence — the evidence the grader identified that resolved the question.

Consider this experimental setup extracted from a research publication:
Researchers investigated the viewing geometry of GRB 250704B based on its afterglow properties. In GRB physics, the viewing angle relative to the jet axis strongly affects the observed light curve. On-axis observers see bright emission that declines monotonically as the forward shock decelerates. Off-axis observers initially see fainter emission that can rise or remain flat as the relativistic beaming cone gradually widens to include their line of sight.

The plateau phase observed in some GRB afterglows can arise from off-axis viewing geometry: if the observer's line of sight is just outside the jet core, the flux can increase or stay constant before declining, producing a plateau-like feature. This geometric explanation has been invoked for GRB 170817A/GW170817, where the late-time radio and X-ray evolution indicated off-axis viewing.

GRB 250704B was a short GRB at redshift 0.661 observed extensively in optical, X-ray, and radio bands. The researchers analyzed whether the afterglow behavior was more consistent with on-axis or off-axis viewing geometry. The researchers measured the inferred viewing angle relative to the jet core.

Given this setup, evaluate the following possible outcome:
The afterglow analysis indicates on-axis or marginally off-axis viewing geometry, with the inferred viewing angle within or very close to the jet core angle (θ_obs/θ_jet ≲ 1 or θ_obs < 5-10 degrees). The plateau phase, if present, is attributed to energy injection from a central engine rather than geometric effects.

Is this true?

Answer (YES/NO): NO